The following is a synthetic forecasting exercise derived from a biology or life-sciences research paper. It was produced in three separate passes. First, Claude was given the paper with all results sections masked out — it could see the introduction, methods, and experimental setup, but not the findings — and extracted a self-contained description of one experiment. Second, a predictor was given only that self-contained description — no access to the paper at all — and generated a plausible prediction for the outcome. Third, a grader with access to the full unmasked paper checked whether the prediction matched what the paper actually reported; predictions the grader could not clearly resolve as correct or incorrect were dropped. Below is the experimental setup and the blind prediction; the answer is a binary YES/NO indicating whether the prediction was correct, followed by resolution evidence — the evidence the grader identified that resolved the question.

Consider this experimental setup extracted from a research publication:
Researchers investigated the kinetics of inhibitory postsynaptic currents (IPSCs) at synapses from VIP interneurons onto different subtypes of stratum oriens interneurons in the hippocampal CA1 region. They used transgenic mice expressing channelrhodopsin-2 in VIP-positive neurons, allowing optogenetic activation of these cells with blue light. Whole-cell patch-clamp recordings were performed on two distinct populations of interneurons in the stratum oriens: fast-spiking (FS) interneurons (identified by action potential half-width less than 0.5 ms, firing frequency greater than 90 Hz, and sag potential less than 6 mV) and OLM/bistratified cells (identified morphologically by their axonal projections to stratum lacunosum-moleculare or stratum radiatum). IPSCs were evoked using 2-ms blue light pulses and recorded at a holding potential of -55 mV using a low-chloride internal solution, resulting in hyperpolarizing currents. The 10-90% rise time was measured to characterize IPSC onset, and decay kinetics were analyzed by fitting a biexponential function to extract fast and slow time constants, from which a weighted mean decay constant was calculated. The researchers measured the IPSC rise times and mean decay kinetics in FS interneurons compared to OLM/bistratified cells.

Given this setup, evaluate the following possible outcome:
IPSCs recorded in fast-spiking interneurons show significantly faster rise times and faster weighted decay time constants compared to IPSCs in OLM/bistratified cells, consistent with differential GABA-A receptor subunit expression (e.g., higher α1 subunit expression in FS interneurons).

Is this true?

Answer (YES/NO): NO